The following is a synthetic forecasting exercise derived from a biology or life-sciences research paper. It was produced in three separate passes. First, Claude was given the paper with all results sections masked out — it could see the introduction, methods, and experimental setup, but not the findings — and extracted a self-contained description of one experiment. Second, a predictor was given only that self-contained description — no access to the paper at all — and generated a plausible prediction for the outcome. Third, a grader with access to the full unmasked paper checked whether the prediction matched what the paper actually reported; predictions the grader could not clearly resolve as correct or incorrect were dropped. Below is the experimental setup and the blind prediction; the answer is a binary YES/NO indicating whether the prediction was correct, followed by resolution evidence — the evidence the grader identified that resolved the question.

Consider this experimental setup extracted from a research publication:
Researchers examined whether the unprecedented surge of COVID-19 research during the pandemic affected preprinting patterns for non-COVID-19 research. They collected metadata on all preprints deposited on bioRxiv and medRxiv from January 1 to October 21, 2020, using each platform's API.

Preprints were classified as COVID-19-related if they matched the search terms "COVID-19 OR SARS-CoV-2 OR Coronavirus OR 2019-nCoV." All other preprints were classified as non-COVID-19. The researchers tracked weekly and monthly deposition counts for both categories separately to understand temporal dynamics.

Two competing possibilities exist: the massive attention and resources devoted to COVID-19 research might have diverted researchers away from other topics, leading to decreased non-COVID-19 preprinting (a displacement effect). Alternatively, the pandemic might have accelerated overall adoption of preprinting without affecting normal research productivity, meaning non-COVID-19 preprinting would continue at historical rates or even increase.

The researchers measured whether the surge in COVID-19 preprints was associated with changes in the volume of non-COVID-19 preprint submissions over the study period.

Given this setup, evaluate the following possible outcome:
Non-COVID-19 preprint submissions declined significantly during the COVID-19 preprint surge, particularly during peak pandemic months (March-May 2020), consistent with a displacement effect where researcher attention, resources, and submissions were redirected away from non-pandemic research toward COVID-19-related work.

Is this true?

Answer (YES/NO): NO